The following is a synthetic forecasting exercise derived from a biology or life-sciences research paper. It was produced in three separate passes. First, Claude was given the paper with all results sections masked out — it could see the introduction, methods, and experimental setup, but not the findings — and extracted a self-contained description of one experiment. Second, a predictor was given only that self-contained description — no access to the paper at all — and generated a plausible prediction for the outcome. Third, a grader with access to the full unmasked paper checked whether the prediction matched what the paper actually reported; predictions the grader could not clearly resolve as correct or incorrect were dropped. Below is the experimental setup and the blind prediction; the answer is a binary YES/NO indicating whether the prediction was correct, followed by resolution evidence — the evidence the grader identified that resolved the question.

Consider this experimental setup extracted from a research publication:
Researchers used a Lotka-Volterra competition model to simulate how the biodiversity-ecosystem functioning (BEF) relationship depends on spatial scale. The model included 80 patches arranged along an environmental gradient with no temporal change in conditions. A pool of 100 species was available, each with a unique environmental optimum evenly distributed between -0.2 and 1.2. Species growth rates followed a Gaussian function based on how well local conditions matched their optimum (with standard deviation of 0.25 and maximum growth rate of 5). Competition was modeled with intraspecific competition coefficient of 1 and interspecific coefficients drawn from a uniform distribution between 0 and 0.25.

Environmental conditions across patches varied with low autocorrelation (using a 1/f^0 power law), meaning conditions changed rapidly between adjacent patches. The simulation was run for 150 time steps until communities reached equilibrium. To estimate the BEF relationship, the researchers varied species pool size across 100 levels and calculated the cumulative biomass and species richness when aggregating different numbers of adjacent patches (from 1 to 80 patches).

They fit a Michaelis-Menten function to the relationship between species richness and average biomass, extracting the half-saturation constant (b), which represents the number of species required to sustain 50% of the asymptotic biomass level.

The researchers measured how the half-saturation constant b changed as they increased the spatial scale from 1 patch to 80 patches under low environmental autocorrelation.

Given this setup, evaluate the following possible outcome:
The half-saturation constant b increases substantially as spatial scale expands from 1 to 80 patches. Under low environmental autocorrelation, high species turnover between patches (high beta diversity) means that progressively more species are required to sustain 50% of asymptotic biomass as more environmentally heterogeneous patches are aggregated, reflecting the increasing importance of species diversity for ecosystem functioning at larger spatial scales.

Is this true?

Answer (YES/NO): YES